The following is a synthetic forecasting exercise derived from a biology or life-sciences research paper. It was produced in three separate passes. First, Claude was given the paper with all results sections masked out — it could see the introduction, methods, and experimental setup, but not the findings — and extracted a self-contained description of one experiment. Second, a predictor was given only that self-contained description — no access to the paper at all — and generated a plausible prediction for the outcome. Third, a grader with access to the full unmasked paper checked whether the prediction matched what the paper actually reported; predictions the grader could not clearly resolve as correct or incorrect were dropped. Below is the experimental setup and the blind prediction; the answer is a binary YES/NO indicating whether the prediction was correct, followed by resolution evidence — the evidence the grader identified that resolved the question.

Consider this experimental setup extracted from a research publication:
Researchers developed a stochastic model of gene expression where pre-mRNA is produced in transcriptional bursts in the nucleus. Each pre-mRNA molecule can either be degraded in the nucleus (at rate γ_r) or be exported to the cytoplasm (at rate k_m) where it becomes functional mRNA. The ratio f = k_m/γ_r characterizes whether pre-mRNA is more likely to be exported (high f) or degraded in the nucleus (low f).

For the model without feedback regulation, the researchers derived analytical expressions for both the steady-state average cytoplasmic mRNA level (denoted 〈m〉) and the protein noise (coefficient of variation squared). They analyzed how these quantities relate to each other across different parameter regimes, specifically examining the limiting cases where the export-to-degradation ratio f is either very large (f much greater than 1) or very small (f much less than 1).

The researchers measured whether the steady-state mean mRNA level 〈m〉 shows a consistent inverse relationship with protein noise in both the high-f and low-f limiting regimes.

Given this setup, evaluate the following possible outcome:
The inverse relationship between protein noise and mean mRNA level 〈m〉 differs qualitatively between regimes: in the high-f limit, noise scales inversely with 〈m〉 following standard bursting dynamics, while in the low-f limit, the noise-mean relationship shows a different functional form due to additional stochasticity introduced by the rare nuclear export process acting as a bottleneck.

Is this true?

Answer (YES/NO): NO